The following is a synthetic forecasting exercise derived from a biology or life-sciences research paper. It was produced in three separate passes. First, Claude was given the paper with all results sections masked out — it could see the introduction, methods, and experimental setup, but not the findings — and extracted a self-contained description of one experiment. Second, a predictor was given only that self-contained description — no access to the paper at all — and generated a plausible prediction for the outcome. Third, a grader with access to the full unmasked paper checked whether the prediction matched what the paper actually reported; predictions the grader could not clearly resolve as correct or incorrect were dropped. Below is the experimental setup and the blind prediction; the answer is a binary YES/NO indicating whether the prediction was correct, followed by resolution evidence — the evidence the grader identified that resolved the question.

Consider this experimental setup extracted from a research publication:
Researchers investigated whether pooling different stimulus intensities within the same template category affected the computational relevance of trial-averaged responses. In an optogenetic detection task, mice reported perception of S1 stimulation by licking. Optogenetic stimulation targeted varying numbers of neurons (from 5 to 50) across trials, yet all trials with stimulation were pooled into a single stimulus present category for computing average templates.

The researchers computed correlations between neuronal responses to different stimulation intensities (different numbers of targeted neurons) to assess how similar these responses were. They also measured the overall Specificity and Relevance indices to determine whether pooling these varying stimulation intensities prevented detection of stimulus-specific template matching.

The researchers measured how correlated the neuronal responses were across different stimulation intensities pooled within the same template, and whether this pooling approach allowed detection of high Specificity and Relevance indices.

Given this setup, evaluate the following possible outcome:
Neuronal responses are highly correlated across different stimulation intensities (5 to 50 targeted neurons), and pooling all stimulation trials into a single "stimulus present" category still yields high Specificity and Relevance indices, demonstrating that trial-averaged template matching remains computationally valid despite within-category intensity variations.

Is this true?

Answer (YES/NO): YES